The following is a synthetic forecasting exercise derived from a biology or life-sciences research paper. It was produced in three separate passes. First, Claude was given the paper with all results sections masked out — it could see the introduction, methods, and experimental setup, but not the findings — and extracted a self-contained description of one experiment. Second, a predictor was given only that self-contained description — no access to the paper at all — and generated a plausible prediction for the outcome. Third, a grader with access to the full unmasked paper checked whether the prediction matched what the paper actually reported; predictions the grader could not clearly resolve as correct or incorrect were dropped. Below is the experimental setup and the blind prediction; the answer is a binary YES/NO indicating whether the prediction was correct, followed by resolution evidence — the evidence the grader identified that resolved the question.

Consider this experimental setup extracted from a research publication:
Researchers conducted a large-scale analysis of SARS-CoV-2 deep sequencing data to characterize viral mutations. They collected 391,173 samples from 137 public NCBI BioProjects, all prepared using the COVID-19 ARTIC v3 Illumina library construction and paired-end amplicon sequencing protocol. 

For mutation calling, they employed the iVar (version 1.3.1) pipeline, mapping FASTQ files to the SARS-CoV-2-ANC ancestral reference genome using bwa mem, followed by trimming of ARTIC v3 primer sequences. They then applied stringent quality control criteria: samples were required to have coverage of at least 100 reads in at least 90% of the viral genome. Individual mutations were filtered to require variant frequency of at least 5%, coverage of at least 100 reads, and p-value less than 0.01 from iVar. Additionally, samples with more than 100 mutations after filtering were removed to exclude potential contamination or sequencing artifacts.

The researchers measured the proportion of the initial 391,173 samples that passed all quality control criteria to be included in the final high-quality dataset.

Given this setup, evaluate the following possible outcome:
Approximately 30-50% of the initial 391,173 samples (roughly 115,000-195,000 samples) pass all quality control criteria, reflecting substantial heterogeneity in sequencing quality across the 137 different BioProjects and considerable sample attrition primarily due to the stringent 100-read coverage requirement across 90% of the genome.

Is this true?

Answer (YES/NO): NO